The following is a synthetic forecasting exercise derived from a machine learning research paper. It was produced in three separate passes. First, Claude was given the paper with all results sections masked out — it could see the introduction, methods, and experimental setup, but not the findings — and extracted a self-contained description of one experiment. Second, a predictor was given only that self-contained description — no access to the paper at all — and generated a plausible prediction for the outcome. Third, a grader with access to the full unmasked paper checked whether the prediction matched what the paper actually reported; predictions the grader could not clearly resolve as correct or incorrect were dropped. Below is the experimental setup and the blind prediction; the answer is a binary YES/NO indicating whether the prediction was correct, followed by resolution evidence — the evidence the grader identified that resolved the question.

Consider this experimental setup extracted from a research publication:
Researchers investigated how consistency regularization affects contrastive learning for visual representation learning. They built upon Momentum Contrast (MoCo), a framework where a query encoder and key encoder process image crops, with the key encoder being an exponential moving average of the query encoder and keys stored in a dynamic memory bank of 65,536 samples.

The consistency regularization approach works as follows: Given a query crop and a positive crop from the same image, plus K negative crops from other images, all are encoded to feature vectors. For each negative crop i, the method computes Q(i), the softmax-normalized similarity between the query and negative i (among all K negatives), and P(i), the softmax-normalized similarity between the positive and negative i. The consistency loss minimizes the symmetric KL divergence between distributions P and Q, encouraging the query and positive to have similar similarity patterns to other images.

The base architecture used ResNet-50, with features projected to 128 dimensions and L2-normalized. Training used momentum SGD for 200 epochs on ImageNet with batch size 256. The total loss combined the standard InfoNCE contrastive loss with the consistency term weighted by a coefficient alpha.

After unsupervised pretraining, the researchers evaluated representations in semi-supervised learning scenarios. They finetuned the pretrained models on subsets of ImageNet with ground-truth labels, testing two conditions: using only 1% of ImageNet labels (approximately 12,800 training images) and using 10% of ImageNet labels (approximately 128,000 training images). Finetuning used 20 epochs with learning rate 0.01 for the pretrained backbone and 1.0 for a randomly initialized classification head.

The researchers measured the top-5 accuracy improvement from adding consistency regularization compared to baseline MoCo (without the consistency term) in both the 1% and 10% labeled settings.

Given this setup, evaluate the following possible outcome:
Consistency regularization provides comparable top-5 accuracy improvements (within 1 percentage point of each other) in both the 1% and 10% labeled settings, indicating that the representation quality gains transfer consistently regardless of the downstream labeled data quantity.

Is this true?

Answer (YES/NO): NO